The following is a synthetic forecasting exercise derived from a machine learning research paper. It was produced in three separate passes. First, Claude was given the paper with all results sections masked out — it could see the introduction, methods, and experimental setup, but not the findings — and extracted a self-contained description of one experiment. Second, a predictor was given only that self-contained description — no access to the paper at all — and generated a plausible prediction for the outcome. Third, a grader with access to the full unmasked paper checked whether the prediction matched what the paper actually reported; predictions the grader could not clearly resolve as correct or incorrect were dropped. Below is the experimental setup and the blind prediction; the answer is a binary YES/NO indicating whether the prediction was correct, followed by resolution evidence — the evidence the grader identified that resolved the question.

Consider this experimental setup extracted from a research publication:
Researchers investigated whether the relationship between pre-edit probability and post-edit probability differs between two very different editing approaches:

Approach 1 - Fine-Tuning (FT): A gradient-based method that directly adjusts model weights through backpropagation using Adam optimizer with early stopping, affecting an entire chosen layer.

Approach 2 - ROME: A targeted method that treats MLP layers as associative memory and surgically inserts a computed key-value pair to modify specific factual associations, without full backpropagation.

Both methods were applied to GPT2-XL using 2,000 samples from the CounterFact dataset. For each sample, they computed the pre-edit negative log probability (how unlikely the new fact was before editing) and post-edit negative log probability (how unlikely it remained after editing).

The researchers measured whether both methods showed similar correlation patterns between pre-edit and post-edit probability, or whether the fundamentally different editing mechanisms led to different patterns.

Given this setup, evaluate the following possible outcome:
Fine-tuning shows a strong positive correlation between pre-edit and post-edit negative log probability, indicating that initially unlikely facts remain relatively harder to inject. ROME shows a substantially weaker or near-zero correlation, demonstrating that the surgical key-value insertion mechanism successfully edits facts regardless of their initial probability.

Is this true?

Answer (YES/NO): NO